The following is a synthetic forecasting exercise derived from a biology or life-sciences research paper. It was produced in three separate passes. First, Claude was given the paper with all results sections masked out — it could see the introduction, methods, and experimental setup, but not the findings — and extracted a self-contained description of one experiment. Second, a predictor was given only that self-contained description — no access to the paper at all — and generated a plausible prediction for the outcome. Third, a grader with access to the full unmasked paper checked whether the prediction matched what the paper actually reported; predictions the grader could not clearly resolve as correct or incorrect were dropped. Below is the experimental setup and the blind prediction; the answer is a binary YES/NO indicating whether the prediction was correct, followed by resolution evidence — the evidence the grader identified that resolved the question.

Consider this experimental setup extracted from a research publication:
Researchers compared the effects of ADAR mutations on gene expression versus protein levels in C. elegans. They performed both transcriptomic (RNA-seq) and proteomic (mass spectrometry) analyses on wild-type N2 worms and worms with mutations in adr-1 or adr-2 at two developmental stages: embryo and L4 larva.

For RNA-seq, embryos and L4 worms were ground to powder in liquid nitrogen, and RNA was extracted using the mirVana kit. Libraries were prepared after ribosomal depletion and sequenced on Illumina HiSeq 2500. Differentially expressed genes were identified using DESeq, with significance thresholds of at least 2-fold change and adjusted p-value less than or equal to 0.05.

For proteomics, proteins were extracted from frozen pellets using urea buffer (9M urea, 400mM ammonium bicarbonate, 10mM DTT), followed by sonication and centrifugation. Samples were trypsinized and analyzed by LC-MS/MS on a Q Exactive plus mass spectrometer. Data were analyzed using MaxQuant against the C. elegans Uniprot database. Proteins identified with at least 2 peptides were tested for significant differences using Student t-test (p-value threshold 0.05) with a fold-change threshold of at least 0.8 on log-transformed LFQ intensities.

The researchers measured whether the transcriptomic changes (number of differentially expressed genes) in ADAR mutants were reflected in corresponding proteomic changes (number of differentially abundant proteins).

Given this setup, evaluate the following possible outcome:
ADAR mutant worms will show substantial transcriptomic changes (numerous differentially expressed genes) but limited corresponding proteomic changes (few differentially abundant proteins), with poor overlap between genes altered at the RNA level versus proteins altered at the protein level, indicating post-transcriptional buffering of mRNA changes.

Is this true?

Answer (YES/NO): YES